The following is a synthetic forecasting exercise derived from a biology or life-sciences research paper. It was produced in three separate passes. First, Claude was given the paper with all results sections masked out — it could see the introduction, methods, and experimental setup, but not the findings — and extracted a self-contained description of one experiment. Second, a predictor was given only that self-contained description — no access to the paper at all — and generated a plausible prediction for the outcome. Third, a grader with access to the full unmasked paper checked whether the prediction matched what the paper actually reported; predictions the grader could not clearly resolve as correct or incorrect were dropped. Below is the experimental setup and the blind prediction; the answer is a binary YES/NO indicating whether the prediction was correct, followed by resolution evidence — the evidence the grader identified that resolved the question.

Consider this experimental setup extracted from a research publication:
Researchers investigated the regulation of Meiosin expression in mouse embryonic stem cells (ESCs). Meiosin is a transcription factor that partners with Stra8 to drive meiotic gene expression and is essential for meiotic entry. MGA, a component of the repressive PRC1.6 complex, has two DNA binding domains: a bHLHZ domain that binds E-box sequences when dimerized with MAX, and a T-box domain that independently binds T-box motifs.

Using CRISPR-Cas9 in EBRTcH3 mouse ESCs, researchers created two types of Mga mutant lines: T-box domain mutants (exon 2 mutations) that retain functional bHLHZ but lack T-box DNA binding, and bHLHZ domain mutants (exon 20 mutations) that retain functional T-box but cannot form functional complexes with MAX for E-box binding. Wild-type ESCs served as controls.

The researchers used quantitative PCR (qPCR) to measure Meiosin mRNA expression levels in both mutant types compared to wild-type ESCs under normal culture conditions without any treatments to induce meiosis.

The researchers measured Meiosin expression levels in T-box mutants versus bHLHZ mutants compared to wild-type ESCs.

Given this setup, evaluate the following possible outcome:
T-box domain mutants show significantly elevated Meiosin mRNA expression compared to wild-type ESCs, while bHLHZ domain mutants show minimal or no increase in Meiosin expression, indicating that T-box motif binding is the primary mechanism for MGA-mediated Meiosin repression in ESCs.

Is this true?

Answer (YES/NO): NO